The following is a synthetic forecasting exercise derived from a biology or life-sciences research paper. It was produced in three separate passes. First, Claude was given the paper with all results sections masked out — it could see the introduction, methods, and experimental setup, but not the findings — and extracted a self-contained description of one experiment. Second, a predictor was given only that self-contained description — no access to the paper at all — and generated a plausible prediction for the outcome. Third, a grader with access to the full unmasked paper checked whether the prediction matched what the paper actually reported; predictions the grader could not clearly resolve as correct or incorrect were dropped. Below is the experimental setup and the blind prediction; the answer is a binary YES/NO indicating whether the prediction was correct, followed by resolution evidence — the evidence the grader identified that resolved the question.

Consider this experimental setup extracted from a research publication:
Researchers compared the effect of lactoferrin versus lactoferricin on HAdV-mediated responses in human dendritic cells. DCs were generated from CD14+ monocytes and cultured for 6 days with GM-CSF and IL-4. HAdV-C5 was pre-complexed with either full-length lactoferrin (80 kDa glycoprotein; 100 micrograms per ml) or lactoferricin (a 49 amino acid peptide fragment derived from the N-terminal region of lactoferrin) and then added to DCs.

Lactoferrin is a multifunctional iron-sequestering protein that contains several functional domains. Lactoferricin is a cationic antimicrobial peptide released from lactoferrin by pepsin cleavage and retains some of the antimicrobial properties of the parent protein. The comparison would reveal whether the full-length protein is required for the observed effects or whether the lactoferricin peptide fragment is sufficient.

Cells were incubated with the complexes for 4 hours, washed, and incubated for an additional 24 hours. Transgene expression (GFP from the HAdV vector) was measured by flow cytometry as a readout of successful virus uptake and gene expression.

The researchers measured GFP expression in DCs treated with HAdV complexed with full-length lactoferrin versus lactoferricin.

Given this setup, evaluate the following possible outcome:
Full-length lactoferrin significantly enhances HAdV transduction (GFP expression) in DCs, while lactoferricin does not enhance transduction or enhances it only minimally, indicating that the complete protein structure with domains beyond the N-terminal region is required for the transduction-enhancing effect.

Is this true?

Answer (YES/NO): YES